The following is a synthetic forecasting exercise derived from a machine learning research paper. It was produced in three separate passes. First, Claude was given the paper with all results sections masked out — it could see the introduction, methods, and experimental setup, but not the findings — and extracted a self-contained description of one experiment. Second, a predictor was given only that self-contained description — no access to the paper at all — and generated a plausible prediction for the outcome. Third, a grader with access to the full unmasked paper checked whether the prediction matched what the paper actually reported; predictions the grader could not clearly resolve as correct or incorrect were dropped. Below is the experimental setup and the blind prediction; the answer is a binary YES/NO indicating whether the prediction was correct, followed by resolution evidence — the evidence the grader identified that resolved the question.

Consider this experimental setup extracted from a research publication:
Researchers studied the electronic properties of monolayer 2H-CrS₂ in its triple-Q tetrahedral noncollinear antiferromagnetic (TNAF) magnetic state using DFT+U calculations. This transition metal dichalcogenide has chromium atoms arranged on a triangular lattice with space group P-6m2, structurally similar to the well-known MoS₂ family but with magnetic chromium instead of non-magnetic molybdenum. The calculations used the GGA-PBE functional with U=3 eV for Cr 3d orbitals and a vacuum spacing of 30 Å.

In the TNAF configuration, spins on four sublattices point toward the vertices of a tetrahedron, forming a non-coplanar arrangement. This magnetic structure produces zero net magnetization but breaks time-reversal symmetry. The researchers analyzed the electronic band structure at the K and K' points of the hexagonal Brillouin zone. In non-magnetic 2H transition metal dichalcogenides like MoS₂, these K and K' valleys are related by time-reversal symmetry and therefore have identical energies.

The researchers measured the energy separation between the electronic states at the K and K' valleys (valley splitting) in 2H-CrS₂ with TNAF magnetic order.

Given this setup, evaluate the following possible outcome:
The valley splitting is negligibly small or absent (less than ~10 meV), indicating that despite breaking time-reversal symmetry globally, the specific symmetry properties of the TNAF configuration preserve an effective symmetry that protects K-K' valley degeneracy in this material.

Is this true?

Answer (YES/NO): NO